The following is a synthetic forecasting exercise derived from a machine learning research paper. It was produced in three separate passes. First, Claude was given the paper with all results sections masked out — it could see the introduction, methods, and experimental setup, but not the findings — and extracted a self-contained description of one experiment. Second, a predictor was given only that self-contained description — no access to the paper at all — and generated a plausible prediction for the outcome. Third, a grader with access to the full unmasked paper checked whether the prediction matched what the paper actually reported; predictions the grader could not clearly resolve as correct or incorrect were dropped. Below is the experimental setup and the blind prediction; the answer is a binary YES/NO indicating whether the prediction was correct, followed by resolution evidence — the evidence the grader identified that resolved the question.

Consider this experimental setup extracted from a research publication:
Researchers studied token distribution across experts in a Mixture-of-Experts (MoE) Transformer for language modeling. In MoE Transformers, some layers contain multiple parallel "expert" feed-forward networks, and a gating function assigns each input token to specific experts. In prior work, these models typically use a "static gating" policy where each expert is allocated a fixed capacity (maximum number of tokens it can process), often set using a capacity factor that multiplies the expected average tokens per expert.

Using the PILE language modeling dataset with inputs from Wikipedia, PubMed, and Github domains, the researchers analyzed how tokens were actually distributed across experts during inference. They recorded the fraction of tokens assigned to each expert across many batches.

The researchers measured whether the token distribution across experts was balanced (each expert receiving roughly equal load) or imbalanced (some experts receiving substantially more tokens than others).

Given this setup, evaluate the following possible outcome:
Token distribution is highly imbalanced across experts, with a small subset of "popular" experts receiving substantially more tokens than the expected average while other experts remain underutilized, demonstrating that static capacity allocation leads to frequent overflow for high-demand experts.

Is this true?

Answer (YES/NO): NO